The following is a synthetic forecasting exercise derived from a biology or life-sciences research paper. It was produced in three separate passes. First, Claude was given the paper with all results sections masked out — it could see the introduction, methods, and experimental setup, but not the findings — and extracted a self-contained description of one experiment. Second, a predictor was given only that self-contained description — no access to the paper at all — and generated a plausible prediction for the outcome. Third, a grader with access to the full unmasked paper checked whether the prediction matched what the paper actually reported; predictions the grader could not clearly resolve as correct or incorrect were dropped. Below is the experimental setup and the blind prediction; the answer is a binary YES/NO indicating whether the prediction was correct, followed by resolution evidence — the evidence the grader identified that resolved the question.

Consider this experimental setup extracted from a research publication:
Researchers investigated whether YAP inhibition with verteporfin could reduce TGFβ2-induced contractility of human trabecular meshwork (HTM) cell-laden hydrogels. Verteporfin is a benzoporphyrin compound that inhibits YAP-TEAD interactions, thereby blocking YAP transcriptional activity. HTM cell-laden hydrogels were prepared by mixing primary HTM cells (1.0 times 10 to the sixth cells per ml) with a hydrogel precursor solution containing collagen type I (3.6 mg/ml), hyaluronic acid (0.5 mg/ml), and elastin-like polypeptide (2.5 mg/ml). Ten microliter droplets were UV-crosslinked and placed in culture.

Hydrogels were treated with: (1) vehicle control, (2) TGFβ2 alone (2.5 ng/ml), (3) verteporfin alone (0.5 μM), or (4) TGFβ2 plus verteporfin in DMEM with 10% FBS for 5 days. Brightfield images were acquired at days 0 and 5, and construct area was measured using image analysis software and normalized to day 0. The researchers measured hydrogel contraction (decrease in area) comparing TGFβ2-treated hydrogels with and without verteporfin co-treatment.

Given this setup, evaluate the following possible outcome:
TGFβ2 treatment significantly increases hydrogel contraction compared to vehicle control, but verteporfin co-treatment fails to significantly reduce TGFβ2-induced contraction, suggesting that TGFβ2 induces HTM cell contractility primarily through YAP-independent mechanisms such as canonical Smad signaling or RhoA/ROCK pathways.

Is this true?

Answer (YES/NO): NO